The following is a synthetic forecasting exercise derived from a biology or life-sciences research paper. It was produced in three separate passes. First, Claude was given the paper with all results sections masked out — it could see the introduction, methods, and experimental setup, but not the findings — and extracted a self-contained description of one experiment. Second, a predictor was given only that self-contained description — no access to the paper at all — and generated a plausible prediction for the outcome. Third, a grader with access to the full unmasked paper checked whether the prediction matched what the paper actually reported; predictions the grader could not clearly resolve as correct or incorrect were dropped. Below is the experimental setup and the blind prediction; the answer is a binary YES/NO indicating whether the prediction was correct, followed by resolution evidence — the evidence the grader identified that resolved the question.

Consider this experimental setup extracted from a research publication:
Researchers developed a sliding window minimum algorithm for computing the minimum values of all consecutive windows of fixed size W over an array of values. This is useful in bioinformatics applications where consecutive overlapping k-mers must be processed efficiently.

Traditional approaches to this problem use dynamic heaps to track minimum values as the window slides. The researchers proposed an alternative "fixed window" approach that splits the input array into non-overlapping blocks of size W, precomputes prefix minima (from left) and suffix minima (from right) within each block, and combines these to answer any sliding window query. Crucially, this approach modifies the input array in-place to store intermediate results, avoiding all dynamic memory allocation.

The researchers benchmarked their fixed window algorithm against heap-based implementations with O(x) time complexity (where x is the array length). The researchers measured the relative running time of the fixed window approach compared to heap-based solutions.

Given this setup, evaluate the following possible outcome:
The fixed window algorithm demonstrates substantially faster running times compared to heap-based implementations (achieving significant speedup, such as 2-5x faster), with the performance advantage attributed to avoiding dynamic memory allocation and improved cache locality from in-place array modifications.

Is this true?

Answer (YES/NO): YES